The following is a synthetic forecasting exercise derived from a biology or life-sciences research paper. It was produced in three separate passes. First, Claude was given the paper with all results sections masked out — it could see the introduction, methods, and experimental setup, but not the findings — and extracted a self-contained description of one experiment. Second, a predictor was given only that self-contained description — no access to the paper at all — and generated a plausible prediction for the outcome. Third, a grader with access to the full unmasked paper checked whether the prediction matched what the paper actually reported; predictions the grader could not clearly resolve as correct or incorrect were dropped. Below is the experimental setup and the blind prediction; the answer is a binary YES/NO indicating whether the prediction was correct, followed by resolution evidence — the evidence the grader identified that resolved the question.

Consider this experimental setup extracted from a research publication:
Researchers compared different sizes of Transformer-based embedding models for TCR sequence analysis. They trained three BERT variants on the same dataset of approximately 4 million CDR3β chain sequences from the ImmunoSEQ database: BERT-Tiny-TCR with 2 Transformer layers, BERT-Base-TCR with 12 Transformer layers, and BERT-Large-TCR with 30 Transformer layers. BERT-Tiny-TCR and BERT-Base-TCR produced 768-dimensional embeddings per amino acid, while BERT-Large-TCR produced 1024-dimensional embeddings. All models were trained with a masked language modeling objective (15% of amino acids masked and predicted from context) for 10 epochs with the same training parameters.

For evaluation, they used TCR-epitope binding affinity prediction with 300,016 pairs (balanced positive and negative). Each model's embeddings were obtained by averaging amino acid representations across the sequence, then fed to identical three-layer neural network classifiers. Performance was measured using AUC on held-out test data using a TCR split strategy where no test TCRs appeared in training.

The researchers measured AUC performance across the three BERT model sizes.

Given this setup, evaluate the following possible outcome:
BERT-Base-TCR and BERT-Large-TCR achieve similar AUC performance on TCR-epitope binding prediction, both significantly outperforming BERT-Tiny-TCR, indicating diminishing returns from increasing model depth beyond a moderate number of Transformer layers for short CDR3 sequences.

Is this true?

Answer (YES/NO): NO